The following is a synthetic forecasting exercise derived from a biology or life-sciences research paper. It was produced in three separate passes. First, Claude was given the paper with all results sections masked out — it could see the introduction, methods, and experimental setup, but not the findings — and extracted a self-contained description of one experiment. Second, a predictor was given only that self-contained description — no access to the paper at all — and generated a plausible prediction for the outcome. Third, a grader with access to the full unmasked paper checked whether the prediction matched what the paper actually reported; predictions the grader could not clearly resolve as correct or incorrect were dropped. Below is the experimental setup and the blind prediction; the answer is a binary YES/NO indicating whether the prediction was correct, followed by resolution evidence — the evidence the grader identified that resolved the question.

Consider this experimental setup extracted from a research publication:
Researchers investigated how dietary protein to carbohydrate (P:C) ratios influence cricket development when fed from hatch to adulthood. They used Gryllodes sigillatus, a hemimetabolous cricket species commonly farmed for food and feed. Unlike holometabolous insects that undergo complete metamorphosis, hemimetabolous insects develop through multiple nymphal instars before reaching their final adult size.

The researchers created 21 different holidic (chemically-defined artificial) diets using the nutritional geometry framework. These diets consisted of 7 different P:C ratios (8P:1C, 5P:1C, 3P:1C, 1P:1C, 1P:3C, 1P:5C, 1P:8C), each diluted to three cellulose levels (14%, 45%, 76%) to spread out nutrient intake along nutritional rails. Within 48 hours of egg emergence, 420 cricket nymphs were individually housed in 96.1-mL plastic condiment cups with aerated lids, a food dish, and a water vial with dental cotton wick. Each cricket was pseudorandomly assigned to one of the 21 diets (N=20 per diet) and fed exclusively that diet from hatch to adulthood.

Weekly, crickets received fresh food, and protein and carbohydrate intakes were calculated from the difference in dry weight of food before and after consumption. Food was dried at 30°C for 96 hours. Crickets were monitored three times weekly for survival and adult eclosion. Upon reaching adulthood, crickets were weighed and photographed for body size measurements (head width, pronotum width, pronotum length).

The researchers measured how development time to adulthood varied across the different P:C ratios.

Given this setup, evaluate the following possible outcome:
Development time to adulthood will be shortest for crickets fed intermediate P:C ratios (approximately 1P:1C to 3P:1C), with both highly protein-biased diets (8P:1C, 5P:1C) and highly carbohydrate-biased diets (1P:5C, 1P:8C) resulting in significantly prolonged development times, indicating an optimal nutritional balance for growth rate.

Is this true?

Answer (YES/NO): NO